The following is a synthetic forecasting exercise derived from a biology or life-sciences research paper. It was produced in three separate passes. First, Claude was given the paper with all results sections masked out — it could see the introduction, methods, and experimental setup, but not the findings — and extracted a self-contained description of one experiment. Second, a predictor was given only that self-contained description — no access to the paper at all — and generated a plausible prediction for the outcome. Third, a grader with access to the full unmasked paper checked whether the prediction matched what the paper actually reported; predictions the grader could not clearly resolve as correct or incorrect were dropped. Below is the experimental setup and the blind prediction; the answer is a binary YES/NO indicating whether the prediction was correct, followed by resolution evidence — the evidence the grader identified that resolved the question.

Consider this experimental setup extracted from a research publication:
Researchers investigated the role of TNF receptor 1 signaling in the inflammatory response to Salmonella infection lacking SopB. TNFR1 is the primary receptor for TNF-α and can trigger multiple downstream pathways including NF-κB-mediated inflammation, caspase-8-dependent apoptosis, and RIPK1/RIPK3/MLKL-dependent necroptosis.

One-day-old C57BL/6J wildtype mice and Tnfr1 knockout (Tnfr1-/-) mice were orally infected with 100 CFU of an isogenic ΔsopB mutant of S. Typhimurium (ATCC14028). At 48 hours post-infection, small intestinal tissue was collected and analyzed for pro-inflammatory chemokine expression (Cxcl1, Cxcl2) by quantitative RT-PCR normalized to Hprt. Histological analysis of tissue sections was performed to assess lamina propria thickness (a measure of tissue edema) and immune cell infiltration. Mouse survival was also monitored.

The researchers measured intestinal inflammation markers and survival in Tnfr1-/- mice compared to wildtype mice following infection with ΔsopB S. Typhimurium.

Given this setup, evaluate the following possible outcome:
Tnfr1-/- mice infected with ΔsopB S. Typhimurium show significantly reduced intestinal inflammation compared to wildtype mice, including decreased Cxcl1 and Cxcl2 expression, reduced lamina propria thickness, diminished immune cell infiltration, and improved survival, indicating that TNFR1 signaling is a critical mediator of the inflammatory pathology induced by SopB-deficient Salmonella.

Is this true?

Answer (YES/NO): NO